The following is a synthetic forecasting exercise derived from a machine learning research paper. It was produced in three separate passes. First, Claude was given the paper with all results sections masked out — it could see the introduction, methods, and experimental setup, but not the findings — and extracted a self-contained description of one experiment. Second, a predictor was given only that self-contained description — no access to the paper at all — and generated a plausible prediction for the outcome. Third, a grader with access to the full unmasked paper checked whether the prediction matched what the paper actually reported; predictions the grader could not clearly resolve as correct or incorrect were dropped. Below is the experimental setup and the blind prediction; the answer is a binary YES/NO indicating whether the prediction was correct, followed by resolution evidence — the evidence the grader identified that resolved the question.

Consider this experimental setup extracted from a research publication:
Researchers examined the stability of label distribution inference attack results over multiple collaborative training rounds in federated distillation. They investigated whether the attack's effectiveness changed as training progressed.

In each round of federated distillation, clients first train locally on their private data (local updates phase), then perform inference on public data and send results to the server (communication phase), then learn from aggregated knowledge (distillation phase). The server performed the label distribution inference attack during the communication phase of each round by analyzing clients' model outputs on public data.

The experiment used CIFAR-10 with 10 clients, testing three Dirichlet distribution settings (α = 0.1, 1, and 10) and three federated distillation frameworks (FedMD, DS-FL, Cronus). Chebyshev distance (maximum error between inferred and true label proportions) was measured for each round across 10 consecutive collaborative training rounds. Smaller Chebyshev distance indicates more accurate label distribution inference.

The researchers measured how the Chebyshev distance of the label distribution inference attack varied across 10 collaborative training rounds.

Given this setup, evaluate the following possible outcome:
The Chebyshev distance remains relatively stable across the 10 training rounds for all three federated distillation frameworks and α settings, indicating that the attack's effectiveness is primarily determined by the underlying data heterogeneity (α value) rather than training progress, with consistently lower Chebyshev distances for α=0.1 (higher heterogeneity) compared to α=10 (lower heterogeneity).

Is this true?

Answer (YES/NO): NO